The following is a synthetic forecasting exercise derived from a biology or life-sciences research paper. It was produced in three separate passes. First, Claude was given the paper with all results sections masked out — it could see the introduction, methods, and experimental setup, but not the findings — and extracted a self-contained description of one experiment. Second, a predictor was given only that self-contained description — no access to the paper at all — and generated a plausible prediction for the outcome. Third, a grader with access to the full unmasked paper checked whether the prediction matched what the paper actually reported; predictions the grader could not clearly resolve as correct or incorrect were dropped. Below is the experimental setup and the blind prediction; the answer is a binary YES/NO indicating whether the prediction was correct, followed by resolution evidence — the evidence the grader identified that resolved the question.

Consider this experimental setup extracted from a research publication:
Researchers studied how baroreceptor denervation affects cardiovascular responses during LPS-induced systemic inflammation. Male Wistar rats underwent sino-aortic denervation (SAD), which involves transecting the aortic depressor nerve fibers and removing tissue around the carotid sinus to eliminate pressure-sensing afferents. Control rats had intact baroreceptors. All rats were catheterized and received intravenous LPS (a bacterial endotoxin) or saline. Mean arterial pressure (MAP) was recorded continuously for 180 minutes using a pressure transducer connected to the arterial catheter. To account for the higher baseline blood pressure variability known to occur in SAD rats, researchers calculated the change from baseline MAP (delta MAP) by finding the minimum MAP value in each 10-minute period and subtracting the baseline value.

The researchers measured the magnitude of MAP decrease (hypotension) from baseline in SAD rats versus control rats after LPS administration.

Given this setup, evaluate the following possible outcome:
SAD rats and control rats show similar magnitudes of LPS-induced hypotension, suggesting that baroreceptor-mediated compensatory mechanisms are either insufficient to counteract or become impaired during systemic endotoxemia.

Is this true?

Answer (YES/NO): NO